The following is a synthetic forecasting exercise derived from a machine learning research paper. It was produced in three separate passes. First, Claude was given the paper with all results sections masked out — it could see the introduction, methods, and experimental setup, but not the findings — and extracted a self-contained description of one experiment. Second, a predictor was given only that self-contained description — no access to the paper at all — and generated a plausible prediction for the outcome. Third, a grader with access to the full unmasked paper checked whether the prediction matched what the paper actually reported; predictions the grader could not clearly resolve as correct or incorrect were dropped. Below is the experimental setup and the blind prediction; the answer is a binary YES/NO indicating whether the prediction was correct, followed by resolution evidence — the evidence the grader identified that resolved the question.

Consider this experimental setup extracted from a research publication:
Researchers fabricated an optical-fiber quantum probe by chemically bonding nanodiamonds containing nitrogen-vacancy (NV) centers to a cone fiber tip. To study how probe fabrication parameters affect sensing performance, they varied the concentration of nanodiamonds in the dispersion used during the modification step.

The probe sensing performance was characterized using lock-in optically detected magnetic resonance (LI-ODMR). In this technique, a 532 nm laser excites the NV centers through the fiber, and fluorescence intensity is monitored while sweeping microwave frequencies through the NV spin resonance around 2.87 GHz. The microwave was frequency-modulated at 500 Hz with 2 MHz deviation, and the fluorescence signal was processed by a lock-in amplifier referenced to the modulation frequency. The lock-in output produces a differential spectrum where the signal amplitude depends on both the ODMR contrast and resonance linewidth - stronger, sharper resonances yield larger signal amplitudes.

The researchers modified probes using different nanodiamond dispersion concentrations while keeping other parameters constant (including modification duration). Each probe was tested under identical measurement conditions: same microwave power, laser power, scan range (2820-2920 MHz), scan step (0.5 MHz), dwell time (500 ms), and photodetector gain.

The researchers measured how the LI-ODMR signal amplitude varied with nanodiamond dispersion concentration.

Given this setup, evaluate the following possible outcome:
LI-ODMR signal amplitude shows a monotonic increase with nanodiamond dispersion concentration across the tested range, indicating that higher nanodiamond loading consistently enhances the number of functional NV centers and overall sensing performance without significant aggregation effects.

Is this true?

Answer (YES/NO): YES